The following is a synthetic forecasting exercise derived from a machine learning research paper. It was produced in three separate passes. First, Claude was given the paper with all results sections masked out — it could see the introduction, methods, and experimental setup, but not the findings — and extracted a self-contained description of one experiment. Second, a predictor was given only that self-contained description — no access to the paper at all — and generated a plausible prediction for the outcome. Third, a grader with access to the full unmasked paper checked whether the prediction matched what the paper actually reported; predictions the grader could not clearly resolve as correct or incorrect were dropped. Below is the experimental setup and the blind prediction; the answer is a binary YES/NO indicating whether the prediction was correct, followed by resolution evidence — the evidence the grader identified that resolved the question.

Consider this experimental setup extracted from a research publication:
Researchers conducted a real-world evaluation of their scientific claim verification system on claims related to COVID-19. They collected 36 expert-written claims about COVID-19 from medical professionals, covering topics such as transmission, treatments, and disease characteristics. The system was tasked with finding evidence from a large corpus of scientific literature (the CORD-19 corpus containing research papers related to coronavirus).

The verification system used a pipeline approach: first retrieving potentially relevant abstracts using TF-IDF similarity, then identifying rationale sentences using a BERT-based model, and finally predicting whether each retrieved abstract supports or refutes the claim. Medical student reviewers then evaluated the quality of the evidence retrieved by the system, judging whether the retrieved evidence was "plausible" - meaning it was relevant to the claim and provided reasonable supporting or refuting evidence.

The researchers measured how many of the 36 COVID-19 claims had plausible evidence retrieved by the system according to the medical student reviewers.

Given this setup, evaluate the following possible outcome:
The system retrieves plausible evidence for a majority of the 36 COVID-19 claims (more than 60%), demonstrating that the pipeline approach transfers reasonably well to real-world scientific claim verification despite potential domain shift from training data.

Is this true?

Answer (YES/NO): YES